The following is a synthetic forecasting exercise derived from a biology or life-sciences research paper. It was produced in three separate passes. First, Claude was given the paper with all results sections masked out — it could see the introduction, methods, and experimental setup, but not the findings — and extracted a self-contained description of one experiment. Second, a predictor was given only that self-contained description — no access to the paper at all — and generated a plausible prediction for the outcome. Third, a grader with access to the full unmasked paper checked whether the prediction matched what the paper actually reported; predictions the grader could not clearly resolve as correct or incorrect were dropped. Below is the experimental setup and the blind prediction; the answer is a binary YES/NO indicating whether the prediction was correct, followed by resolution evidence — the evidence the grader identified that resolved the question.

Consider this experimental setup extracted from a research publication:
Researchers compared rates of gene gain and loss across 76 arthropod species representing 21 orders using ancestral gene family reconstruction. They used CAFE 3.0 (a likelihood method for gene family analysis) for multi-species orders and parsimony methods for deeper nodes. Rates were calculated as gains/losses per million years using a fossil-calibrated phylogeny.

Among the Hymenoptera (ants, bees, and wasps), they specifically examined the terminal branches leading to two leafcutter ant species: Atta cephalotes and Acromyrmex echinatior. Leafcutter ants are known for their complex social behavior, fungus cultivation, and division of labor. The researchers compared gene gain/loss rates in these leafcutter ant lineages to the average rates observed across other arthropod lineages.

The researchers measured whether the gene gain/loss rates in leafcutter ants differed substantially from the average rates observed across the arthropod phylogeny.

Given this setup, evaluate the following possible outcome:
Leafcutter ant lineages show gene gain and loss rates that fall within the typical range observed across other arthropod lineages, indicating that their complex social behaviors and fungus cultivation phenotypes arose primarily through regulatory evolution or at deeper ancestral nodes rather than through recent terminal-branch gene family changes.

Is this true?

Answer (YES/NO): NO